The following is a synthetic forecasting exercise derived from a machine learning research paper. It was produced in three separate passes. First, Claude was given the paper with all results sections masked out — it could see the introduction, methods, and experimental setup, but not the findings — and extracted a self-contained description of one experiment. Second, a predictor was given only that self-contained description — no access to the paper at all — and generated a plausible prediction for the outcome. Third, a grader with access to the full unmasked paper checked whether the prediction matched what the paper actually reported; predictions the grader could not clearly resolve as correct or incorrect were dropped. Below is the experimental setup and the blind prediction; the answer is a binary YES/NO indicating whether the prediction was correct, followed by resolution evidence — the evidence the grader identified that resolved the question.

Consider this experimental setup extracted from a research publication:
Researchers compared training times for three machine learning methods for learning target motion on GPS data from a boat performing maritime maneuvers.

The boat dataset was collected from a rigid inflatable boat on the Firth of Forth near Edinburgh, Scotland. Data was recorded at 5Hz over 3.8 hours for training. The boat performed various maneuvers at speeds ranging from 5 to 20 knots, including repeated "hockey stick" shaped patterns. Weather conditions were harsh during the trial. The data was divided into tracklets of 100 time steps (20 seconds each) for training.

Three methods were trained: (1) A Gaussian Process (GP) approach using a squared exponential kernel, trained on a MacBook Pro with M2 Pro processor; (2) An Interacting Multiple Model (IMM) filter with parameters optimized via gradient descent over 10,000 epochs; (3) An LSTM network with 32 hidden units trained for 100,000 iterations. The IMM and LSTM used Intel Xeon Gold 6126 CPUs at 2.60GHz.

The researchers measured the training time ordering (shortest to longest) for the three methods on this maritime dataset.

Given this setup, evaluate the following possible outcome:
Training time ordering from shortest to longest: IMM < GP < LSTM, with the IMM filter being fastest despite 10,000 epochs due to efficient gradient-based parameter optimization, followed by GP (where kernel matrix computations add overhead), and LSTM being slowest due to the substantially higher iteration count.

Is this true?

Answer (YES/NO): NO